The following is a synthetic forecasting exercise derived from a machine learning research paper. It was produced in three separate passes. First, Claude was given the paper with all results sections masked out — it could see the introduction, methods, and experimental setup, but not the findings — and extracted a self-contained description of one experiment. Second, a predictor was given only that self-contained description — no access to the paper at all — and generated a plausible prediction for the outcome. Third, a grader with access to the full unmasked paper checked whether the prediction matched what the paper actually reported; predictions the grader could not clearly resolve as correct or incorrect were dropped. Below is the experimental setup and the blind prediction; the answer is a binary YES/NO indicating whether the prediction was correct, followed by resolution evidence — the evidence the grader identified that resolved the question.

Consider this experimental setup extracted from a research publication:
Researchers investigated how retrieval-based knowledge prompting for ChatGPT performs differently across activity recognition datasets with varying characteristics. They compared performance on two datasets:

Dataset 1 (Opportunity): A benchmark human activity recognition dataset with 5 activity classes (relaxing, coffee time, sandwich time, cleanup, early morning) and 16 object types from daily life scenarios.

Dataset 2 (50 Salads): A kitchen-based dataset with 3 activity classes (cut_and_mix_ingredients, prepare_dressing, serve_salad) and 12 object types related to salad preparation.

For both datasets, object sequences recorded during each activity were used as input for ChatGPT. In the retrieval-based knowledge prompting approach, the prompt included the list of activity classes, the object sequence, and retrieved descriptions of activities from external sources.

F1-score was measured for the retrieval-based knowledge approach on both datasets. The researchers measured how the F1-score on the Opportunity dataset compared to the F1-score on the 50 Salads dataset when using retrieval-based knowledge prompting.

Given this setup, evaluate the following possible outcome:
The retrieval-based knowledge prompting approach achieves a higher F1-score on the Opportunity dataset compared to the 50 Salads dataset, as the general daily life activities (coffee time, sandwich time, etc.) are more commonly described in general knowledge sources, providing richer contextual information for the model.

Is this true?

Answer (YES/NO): NO